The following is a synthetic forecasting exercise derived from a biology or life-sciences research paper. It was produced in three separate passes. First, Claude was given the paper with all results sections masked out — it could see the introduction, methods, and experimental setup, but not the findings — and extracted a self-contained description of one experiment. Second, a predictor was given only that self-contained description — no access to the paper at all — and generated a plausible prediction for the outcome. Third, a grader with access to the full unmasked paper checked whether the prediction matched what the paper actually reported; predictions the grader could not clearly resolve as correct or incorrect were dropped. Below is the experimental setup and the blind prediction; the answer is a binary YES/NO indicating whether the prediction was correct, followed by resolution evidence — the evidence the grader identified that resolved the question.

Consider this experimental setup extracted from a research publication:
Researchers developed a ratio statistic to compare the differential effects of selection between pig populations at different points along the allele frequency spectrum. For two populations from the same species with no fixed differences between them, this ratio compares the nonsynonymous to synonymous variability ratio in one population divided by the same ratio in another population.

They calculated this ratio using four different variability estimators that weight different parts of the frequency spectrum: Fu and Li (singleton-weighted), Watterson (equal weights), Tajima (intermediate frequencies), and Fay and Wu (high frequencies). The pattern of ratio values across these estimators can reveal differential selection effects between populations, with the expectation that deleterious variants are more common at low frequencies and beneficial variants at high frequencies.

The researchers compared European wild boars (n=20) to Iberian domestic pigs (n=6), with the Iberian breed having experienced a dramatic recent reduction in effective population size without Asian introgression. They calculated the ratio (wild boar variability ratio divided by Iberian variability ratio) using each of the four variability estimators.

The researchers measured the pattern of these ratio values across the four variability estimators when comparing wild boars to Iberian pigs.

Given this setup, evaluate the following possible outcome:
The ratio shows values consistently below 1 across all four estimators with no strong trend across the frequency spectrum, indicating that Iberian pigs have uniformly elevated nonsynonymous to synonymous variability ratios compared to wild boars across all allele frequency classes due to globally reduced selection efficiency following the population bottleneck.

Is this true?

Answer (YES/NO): NO